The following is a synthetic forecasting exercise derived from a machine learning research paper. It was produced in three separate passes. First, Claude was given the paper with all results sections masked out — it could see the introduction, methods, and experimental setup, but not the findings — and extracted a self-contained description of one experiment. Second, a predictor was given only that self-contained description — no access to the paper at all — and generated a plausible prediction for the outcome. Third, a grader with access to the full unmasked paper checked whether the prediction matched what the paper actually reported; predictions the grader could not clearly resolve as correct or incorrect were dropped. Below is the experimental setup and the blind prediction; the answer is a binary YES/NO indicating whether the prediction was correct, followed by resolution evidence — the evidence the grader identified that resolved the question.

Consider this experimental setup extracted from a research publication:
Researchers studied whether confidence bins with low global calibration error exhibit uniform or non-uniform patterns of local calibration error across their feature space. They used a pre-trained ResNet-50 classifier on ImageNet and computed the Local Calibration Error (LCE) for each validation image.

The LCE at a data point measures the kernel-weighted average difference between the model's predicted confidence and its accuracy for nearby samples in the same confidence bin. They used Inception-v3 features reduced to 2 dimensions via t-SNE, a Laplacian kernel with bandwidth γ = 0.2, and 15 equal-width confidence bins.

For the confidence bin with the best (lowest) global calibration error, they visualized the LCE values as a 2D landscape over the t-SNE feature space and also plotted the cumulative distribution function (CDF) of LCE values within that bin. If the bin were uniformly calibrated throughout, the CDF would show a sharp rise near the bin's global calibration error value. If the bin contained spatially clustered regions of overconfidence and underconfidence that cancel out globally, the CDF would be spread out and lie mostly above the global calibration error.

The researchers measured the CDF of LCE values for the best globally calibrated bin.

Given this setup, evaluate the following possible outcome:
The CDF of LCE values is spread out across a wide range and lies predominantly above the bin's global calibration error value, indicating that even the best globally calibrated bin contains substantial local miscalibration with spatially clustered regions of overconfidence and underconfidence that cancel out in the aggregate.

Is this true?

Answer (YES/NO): YES